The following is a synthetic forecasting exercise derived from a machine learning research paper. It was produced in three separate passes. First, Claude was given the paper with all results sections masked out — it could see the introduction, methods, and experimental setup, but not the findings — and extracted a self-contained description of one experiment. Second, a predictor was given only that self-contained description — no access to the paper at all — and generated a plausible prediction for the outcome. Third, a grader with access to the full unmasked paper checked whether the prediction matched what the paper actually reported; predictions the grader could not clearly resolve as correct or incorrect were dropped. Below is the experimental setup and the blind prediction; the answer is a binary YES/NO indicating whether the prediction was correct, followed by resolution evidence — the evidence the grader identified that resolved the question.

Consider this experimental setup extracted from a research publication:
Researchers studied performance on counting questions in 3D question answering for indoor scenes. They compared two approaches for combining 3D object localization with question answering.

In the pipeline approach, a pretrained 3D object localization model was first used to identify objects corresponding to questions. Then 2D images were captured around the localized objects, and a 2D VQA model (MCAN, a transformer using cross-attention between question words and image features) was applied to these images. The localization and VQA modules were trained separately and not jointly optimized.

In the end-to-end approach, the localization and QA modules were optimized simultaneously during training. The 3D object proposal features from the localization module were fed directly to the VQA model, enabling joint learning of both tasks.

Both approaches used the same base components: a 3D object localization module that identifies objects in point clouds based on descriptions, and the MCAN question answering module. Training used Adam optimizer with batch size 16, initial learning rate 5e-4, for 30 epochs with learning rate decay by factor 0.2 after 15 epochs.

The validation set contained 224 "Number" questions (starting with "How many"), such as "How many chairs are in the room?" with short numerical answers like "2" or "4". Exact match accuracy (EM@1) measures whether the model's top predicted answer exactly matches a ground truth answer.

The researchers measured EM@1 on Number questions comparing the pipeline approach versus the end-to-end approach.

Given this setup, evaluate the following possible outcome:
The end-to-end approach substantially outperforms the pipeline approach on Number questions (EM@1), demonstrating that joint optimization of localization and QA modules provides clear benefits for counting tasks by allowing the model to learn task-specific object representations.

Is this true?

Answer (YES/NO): NO